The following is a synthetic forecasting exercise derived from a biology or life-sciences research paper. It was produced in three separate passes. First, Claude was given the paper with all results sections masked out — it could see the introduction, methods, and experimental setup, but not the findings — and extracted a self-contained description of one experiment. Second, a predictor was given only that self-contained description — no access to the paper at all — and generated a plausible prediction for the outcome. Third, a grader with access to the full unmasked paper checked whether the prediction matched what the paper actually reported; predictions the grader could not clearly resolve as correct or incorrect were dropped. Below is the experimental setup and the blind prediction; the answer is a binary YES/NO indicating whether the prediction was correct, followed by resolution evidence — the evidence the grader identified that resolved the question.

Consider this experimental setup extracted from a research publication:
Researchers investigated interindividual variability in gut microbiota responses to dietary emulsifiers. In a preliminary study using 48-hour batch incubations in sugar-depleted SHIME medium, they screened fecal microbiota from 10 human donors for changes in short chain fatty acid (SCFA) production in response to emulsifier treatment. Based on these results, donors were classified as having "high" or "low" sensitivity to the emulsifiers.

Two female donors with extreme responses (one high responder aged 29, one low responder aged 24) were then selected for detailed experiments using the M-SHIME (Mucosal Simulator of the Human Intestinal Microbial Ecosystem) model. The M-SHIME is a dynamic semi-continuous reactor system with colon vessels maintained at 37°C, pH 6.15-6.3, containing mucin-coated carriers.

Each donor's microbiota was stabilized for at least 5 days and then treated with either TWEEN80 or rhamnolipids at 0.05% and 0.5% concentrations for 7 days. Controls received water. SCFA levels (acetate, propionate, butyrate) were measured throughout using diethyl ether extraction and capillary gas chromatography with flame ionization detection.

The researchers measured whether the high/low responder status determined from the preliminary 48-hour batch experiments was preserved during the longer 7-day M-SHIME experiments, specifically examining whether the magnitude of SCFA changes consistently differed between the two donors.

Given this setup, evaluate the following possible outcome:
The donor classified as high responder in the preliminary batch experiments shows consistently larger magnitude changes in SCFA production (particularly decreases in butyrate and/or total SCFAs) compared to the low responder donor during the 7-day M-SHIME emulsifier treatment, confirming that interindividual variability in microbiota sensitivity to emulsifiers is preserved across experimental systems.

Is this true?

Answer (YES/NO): NO